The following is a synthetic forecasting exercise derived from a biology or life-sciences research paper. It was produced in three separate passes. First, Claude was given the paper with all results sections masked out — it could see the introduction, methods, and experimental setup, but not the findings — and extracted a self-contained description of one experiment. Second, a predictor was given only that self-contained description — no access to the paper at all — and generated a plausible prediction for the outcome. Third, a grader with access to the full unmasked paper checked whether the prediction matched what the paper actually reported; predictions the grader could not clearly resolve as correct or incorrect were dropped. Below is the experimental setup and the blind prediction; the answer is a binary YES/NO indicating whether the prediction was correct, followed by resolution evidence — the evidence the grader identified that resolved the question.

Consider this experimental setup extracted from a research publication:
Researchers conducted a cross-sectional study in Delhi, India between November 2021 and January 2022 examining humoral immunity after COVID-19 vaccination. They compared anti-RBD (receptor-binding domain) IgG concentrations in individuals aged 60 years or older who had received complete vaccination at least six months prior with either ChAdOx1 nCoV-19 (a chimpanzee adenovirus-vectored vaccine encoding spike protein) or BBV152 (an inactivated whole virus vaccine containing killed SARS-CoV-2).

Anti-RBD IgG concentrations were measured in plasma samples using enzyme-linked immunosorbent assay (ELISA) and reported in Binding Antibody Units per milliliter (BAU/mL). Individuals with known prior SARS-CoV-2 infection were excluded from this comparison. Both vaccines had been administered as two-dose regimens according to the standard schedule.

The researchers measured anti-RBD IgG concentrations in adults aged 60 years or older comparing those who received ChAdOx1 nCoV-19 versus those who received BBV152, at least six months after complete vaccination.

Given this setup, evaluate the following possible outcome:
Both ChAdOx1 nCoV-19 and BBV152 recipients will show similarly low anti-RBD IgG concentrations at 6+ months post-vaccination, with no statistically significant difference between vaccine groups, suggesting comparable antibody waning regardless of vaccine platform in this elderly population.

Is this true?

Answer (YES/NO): NO